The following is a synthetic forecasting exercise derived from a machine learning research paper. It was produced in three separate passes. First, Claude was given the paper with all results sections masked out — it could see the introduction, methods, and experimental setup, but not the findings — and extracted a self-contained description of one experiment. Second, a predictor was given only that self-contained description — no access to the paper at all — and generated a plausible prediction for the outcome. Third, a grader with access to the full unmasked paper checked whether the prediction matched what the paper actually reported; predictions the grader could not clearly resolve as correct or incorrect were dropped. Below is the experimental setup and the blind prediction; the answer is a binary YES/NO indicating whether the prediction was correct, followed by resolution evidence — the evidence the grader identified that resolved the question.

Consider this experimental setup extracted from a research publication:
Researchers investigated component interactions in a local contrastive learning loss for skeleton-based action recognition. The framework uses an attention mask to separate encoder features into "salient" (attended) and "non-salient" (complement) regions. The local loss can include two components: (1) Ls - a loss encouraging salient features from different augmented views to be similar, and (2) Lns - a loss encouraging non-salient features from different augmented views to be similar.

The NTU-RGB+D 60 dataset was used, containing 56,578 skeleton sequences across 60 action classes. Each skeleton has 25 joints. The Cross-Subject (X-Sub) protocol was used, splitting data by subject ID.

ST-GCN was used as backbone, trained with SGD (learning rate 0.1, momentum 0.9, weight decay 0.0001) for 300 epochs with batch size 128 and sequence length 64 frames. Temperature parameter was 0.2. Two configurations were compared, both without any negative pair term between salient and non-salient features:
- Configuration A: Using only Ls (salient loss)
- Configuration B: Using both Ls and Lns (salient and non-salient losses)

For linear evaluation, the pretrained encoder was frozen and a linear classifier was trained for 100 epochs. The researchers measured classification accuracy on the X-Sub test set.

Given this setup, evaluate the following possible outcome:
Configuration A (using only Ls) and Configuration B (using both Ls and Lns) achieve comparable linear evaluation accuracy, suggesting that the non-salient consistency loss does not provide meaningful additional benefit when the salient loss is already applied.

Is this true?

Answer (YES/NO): NO